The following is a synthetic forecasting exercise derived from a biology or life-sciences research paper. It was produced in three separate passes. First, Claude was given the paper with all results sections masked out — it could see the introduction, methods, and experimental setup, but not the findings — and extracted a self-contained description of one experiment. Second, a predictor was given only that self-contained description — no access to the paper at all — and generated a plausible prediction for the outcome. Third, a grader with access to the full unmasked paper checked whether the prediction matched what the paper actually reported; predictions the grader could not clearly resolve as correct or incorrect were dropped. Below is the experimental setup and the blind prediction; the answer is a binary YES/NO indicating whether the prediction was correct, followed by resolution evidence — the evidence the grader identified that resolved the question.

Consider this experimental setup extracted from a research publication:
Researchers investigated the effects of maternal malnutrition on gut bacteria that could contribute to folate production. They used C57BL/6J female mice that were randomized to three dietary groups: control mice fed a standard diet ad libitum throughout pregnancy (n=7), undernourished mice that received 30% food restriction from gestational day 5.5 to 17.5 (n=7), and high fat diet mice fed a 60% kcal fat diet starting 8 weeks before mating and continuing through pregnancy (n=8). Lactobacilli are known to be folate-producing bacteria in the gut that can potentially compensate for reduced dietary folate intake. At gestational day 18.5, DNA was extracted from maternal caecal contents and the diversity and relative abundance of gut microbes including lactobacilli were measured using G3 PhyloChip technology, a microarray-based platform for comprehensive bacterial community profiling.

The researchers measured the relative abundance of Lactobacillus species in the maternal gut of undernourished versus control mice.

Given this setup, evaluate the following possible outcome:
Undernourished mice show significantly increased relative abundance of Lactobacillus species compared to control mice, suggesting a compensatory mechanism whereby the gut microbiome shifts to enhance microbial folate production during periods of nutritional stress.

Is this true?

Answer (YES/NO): NO